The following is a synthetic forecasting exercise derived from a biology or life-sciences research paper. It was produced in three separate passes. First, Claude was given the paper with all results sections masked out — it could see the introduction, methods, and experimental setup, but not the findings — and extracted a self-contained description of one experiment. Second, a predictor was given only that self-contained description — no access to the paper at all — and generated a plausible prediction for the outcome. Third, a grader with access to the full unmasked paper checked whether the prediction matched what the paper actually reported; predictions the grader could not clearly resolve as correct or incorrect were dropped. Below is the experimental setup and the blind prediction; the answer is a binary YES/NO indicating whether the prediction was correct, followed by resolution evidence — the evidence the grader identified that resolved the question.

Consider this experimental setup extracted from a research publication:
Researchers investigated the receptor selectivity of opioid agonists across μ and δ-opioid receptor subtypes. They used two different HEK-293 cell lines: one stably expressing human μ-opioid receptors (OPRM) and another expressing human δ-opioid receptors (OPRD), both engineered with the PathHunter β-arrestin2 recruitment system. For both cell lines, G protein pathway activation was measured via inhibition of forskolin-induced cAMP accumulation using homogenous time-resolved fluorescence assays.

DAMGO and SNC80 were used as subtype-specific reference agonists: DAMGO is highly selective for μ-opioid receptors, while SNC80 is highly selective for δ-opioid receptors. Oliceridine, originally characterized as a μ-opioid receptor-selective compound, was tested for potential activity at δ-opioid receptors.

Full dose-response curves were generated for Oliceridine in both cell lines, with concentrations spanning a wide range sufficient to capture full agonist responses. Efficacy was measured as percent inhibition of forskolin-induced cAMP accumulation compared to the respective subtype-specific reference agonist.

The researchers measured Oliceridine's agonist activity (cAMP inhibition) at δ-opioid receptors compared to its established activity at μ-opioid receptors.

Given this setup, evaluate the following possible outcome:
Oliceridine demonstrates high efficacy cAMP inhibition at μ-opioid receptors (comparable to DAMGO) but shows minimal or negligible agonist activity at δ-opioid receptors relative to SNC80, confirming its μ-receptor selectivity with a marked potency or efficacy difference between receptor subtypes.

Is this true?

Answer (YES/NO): NO